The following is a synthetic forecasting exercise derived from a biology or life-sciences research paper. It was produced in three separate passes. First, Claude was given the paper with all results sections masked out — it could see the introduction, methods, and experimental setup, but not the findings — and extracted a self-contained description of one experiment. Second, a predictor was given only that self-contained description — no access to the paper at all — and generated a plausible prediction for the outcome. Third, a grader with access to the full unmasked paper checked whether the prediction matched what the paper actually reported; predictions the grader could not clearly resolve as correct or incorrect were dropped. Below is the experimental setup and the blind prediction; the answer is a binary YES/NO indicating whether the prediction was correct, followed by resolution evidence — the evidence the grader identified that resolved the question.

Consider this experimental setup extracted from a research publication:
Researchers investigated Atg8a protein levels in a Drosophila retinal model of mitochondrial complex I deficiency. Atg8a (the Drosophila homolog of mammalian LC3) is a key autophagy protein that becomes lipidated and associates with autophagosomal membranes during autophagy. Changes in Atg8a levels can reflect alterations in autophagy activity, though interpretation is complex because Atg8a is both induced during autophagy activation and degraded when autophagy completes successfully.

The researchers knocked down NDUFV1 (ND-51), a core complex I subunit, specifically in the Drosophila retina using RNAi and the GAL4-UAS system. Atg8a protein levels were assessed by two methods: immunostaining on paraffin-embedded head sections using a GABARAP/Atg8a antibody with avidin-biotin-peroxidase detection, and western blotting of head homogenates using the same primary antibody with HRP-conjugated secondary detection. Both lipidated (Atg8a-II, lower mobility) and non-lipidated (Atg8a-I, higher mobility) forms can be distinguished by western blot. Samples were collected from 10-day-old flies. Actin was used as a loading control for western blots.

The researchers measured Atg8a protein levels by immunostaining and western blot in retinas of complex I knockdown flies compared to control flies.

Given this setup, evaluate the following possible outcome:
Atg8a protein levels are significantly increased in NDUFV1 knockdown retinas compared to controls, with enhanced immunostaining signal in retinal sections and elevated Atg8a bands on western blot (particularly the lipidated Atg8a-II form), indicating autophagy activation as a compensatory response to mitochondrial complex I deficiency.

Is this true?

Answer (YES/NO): NO